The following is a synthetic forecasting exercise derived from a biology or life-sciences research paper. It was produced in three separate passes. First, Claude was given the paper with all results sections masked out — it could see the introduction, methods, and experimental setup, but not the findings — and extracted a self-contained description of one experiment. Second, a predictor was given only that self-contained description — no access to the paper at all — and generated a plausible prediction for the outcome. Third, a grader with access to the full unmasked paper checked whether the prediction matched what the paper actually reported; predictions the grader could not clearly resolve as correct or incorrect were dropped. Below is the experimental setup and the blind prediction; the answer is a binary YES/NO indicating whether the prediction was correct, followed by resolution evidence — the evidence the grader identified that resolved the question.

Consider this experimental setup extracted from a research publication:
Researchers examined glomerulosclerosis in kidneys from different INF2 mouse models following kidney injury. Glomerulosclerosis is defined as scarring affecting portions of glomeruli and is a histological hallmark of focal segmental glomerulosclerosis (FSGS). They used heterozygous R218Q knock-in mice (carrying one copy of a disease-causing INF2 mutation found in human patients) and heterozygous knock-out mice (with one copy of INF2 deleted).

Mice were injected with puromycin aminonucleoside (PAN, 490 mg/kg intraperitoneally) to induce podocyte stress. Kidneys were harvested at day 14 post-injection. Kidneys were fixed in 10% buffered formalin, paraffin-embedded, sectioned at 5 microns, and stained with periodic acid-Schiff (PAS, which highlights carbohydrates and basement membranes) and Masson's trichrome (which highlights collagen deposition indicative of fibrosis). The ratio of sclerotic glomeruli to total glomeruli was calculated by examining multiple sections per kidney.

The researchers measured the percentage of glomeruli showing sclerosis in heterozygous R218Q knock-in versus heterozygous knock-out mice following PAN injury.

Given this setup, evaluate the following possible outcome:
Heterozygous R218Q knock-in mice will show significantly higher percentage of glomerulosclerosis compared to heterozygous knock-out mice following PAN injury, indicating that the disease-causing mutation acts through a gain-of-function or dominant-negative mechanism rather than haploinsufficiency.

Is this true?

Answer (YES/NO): YES